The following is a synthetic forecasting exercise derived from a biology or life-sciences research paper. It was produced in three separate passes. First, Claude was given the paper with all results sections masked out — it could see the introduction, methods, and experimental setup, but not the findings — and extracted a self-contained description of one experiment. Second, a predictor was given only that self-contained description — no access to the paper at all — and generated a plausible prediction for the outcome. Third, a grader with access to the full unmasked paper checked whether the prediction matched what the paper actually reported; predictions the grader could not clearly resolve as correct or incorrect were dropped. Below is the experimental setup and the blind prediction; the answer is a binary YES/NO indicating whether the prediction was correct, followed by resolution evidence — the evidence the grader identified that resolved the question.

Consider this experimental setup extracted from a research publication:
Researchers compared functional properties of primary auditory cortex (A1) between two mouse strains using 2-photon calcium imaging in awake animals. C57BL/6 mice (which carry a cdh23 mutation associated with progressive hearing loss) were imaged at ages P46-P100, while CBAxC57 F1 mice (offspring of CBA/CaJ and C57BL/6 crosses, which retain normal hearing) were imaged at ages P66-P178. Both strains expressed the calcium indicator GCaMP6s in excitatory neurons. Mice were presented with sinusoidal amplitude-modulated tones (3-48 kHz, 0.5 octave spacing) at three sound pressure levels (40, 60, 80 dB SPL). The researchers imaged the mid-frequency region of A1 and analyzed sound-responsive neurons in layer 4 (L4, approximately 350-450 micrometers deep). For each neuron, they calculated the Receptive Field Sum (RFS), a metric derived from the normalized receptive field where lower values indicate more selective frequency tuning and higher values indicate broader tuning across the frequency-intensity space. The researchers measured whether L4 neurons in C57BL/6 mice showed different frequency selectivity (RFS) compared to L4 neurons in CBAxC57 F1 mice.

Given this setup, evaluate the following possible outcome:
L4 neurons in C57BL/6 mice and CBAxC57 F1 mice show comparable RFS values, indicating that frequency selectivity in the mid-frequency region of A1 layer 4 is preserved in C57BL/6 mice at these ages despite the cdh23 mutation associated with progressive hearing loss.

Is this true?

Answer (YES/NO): YES